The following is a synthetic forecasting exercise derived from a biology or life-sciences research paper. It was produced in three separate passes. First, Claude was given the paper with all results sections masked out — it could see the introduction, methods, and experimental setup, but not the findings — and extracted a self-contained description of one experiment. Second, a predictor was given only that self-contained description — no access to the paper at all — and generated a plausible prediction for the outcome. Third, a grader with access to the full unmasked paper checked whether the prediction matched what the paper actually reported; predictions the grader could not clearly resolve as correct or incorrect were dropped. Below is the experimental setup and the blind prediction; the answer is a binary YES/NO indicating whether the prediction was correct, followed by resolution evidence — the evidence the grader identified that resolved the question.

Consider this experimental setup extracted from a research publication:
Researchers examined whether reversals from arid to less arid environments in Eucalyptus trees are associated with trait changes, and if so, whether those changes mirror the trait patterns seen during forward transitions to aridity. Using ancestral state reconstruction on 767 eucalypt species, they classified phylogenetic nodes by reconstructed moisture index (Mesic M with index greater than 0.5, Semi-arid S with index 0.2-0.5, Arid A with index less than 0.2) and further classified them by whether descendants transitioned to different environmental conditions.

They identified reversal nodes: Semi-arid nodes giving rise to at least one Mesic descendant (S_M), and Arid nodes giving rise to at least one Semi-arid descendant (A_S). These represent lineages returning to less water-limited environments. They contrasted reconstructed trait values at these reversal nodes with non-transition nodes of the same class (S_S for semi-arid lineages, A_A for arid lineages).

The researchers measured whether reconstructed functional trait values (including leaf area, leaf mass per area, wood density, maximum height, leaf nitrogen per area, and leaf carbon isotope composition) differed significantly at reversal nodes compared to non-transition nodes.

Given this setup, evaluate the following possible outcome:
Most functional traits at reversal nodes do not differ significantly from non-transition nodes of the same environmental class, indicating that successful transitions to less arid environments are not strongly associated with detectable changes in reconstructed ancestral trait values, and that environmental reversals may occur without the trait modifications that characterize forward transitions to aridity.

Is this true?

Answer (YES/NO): NO